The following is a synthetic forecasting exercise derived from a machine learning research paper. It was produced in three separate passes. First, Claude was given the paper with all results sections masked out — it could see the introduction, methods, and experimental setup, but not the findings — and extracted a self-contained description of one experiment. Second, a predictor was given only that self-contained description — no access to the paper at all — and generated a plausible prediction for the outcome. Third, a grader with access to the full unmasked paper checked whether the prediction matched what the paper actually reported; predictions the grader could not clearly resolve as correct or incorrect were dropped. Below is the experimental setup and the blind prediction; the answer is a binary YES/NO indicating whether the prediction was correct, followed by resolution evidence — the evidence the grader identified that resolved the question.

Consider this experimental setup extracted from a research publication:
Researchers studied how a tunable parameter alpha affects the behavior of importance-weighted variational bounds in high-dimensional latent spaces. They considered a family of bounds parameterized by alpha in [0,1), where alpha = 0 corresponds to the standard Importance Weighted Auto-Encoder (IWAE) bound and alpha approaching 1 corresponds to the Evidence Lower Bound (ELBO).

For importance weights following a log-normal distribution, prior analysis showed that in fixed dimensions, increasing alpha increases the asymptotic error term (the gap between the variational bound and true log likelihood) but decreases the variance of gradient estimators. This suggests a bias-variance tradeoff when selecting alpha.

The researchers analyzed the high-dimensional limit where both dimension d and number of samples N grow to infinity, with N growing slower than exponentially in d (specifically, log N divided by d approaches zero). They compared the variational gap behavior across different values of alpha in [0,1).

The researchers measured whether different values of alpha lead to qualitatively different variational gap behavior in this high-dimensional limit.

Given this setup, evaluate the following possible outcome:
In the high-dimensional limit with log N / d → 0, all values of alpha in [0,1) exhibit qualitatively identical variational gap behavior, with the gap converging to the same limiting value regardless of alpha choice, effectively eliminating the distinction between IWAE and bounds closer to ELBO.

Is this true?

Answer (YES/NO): YES